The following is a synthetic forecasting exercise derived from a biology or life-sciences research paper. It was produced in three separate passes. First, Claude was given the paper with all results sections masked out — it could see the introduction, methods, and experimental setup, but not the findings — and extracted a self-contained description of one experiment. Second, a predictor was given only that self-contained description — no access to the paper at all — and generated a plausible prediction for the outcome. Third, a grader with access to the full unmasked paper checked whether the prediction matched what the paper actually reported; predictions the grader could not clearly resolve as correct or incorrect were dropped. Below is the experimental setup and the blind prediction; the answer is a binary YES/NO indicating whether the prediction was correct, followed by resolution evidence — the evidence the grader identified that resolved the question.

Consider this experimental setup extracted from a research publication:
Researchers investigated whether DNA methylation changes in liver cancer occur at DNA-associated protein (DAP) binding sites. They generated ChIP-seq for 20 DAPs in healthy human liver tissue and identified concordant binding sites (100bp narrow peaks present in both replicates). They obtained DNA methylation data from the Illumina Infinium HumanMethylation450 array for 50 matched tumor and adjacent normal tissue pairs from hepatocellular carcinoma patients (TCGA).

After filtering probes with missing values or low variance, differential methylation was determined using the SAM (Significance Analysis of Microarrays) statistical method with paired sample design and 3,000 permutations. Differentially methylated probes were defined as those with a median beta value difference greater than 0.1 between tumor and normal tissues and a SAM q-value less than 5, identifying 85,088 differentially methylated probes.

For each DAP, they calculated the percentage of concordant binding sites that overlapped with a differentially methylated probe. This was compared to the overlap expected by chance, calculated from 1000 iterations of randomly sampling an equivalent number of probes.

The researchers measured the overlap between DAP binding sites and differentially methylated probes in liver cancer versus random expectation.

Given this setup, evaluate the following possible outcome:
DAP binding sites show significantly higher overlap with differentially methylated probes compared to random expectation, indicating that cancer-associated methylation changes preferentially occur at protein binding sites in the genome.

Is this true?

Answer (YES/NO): NO